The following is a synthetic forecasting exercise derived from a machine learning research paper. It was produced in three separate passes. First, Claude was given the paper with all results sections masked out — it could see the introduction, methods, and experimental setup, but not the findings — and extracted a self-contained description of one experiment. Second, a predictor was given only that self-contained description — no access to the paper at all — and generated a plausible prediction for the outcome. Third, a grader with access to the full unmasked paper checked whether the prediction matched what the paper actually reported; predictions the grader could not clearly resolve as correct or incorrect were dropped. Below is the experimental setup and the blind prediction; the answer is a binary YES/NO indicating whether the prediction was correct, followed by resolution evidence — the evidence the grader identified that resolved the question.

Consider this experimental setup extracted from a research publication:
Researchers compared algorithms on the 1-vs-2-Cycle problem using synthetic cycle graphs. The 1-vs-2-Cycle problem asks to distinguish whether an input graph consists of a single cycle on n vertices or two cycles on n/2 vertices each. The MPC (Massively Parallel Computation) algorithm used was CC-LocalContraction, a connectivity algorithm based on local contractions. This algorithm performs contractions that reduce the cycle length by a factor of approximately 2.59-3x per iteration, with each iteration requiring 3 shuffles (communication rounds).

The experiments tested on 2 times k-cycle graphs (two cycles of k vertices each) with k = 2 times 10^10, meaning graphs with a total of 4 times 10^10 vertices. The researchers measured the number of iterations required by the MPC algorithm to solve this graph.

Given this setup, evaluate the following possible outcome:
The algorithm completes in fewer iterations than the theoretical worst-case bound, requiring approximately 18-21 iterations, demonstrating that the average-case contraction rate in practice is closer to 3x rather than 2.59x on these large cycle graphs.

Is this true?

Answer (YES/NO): NO